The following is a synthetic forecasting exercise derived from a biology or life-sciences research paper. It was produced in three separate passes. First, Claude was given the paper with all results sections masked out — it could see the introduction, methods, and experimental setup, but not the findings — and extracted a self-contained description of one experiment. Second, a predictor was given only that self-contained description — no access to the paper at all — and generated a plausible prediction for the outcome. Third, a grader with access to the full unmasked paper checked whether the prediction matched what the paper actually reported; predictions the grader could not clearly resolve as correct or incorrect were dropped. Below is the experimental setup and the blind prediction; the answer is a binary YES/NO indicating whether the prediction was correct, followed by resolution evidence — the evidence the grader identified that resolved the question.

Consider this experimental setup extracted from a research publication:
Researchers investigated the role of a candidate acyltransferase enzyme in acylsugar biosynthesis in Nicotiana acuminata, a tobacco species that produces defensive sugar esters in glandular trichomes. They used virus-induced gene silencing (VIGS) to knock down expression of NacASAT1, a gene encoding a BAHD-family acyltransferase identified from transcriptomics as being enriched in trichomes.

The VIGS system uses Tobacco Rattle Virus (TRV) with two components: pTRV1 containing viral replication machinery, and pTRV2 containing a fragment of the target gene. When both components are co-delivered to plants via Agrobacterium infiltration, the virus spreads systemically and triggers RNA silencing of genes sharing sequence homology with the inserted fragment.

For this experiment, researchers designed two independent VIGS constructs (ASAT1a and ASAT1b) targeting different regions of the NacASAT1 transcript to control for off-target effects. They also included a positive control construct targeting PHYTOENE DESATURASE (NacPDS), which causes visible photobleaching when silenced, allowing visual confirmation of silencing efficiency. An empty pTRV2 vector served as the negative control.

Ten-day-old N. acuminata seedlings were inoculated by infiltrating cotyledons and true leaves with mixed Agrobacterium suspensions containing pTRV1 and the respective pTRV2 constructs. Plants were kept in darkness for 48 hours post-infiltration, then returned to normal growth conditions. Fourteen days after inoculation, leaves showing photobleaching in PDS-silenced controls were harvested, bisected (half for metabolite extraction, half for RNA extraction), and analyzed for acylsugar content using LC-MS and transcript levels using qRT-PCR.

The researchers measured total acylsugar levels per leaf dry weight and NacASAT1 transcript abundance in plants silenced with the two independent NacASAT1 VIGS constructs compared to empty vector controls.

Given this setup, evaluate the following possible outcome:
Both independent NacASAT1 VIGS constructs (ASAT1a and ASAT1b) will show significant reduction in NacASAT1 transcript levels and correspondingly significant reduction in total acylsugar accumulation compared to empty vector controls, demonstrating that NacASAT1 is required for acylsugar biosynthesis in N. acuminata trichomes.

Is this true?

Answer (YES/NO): YES